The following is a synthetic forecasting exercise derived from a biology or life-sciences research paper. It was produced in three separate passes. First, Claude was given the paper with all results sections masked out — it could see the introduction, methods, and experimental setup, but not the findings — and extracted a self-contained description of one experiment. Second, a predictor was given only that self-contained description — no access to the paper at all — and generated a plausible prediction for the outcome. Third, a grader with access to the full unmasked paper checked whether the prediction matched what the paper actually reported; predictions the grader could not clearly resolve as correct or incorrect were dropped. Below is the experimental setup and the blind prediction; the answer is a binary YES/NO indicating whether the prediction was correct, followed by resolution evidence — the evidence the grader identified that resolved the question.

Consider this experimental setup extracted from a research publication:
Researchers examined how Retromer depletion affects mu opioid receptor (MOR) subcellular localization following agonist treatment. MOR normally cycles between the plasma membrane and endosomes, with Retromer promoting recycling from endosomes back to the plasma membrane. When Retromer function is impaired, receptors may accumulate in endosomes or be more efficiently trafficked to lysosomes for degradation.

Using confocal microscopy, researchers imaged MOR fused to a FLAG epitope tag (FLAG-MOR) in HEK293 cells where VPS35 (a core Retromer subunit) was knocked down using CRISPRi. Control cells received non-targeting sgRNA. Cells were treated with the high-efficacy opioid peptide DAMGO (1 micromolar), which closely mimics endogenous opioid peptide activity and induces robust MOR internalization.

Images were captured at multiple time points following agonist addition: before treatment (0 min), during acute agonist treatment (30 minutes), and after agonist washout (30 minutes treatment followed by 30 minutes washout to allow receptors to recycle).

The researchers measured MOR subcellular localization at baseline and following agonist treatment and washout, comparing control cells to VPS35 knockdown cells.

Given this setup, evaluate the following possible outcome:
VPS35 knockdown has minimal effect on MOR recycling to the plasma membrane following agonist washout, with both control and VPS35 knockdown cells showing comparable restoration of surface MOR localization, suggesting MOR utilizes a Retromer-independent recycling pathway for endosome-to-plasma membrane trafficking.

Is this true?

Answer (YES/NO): NO